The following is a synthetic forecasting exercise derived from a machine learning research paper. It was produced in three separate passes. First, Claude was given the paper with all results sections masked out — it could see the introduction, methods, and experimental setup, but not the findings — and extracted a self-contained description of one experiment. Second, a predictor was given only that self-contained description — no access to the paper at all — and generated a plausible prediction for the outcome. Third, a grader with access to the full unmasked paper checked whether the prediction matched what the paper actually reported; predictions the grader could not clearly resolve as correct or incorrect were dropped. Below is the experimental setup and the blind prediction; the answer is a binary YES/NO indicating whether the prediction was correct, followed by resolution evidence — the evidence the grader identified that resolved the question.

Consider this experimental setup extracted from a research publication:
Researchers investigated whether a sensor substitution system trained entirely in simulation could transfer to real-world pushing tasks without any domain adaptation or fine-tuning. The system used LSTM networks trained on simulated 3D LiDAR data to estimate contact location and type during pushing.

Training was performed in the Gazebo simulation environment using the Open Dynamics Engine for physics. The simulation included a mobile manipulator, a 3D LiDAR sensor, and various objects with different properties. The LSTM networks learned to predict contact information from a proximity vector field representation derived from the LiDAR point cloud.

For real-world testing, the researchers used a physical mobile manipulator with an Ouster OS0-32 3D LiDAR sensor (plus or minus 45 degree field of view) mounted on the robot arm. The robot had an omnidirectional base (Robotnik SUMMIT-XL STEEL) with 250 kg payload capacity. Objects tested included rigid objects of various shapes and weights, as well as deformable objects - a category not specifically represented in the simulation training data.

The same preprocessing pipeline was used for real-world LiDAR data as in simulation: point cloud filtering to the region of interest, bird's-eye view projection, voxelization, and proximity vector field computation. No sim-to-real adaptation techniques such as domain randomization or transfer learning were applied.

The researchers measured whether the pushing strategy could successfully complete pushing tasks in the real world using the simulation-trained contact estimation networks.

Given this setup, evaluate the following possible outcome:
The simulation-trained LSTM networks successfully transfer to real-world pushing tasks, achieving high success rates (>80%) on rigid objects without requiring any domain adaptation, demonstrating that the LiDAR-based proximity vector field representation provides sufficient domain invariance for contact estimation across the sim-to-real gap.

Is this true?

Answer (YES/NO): YES